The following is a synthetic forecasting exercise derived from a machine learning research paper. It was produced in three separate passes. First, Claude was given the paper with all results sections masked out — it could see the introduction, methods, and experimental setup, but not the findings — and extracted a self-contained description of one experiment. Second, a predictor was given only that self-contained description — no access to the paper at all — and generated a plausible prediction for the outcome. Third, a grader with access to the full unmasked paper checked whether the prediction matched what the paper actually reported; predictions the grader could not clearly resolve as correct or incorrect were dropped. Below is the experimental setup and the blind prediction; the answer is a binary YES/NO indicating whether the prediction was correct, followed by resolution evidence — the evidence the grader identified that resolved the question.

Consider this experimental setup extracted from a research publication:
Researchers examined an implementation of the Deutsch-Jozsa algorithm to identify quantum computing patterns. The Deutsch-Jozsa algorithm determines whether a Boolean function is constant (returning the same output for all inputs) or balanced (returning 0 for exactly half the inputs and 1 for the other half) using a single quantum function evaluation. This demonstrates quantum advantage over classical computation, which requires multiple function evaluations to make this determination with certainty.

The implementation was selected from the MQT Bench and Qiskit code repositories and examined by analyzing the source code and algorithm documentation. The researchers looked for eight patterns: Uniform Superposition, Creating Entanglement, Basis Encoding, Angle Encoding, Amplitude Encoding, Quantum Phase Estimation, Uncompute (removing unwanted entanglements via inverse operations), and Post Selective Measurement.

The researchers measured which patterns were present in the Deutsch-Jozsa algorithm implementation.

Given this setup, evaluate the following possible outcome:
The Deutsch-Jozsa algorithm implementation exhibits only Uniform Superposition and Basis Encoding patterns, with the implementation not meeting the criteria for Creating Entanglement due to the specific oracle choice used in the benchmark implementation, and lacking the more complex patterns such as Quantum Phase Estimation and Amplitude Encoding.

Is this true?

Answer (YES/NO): NO